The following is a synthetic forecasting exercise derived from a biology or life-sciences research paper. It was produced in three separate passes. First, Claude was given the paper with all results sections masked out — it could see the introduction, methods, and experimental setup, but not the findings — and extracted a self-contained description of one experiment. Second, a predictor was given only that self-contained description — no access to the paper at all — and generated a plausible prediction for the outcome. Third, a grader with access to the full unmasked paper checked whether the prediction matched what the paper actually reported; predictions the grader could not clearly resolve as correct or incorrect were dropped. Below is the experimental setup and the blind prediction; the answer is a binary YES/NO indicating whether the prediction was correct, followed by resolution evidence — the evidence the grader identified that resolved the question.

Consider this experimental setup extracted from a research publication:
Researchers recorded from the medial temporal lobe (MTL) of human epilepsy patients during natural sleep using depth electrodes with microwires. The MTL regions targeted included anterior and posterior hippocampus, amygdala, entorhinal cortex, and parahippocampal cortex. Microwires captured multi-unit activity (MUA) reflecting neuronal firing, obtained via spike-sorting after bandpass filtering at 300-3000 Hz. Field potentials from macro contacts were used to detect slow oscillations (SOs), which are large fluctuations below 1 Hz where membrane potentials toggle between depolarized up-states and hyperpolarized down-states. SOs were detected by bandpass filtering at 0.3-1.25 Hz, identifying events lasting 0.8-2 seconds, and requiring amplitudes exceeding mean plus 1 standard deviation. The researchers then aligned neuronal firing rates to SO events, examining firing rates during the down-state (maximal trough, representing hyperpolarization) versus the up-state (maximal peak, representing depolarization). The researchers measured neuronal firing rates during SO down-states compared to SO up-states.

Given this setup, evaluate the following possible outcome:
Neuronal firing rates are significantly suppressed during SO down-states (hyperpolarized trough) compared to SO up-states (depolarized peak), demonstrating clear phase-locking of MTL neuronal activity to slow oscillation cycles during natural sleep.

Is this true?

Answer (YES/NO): YES